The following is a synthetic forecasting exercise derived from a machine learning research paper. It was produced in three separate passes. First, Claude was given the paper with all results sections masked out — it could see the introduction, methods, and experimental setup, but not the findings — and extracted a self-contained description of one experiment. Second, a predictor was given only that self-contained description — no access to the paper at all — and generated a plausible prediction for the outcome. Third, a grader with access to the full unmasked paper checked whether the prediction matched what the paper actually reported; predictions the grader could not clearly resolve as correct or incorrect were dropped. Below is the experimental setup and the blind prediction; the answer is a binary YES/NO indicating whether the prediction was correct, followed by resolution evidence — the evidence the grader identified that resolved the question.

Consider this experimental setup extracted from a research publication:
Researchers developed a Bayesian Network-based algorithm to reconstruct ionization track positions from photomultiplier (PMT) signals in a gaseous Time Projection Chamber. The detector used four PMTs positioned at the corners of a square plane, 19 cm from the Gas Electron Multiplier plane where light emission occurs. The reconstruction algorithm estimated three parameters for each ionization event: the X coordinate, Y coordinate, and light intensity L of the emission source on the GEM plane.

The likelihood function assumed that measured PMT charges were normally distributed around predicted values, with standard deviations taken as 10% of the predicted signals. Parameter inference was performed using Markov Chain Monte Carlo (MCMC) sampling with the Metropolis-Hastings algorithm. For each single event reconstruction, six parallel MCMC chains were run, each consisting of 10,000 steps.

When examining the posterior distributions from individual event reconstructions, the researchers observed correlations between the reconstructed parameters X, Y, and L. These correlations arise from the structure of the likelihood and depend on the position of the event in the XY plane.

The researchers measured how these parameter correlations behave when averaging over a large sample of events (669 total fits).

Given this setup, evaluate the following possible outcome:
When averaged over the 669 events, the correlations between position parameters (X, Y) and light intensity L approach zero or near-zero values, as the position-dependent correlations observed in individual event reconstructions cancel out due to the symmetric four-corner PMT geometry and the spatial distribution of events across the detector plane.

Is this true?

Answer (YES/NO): YES